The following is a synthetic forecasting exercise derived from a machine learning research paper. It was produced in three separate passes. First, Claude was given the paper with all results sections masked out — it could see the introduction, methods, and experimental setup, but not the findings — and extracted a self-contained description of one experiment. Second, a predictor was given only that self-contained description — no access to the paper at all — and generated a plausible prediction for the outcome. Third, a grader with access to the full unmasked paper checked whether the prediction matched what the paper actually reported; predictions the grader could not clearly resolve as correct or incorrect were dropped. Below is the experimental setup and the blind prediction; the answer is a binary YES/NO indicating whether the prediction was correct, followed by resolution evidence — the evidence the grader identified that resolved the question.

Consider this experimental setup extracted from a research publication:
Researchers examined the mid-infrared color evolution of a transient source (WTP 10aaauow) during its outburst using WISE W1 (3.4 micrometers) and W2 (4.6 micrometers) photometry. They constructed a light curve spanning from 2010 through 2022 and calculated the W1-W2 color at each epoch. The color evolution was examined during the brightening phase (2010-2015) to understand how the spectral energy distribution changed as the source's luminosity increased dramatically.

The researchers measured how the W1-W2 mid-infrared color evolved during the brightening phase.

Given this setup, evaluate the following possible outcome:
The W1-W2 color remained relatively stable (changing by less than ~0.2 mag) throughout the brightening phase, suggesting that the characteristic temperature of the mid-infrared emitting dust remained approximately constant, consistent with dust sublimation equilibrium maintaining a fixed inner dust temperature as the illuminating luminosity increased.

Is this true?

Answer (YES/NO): NO